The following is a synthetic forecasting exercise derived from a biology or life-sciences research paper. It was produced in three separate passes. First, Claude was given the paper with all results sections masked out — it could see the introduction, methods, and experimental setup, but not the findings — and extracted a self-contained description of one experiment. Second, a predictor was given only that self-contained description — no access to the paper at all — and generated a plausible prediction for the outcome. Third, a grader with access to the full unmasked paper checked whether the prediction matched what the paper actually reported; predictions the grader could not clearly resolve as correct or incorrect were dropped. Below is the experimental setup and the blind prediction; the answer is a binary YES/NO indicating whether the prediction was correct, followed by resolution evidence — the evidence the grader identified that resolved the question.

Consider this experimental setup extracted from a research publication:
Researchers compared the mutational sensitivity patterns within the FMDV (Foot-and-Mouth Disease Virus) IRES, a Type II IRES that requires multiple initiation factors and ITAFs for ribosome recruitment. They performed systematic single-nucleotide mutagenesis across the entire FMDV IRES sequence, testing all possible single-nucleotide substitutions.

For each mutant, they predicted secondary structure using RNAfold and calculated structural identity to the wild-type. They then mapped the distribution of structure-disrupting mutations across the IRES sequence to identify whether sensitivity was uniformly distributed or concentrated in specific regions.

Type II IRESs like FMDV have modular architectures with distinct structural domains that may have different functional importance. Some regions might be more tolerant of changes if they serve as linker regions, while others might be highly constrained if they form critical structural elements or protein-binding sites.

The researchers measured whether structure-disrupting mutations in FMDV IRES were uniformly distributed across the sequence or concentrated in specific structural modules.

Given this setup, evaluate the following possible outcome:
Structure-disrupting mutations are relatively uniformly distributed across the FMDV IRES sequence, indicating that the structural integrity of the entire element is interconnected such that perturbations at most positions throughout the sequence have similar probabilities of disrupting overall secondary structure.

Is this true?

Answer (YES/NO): NO